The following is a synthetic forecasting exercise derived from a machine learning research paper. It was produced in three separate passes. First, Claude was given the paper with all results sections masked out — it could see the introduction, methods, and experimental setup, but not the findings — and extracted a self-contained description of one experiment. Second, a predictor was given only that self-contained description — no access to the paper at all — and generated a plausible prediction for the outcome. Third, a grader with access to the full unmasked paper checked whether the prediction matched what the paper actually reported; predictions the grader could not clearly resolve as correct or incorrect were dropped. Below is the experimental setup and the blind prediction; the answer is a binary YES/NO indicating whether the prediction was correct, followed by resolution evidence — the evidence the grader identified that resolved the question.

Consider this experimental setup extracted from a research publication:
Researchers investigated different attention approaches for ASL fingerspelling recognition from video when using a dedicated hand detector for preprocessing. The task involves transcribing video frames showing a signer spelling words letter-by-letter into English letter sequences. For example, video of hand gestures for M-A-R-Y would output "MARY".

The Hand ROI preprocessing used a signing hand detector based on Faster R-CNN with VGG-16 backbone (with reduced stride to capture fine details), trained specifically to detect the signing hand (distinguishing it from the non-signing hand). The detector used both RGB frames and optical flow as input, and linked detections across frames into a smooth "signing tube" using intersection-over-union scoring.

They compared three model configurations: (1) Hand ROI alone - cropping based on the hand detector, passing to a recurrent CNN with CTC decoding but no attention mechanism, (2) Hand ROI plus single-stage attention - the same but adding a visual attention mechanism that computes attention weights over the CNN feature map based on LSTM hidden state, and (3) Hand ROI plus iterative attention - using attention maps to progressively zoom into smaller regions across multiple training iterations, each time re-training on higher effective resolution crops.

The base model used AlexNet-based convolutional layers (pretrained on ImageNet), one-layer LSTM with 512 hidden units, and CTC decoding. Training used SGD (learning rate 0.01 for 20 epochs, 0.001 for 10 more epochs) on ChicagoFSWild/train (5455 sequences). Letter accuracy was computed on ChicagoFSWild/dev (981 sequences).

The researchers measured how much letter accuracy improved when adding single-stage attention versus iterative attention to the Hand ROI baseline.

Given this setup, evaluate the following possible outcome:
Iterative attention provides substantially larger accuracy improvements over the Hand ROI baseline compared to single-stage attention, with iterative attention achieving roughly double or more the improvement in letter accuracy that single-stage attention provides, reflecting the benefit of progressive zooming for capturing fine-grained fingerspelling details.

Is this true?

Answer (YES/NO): YES